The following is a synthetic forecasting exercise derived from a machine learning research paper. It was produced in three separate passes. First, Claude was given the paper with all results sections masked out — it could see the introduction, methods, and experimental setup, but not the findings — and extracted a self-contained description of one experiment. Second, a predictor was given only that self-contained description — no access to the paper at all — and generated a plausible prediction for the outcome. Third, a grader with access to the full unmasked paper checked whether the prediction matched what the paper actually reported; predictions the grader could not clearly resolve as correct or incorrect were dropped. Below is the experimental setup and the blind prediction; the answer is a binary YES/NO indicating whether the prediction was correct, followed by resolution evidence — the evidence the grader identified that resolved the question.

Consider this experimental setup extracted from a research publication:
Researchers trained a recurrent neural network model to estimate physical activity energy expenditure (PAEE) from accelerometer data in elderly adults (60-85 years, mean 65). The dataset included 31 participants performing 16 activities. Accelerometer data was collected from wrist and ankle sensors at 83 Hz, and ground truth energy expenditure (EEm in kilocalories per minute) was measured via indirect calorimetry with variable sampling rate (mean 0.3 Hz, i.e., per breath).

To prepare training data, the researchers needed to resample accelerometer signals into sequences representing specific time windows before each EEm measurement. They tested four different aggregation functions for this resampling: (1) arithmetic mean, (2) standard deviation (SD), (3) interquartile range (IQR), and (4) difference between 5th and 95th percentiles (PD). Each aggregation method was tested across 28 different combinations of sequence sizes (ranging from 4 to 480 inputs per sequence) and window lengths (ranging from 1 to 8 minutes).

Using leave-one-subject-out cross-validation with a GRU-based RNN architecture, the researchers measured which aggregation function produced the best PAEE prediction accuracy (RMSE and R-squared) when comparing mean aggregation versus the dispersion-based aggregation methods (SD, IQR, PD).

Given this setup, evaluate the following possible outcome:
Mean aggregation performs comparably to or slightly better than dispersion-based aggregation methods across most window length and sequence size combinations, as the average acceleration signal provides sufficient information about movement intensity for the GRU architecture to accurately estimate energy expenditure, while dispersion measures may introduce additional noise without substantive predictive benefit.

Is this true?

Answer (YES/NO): NO